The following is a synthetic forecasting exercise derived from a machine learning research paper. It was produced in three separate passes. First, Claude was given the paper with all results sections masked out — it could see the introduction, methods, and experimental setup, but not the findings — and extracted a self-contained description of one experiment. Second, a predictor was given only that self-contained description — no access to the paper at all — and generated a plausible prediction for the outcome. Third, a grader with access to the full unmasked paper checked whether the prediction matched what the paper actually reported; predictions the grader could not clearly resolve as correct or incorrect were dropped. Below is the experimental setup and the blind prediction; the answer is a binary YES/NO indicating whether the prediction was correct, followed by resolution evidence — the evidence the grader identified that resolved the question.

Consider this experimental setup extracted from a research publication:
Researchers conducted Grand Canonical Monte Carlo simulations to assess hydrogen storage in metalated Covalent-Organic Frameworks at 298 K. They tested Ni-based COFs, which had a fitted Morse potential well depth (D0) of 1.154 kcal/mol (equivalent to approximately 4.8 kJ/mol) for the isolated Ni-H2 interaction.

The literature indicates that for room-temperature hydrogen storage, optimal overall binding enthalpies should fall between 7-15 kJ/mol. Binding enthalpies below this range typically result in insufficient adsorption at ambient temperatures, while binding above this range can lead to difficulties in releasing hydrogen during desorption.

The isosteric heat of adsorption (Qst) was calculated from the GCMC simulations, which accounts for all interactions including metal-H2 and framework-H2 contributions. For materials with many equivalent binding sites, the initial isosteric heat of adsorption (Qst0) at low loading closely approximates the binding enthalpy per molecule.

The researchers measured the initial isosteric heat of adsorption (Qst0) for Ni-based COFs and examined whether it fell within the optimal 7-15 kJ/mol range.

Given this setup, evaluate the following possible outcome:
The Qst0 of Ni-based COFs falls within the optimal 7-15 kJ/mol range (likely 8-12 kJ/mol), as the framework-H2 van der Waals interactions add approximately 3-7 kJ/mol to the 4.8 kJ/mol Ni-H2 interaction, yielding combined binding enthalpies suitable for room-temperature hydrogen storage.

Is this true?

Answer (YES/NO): NO